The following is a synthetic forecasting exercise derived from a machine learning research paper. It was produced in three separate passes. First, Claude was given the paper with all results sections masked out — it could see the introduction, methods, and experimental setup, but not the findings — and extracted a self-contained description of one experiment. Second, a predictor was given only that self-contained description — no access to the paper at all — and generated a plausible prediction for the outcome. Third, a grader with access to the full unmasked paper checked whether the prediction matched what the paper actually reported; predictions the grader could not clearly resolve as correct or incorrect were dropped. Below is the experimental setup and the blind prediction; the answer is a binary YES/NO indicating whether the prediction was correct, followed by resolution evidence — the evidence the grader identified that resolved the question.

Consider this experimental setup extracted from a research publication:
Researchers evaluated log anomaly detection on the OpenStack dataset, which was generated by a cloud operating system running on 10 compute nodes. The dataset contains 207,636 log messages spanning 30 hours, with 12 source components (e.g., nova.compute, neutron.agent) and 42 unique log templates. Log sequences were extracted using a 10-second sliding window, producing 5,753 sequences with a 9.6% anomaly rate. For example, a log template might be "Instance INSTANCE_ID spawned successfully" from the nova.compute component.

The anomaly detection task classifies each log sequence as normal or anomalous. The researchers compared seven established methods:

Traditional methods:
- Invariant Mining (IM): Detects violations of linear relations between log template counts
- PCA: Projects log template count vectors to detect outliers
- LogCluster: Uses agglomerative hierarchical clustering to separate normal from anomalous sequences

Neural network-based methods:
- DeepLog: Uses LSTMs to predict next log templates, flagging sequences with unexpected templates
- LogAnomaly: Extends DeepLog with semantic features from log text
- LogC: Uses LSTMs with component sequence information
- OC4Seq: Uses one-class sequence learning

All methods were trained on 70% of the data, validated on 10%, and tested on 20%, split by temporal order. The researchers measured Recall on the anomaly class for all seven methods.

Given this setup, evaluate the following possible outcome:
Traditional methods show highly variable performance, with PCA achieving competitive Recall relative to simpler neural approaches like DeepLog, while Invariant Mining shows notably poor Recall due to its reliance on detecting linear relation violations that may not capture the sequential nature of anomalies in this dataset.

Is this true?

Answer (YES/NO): NO